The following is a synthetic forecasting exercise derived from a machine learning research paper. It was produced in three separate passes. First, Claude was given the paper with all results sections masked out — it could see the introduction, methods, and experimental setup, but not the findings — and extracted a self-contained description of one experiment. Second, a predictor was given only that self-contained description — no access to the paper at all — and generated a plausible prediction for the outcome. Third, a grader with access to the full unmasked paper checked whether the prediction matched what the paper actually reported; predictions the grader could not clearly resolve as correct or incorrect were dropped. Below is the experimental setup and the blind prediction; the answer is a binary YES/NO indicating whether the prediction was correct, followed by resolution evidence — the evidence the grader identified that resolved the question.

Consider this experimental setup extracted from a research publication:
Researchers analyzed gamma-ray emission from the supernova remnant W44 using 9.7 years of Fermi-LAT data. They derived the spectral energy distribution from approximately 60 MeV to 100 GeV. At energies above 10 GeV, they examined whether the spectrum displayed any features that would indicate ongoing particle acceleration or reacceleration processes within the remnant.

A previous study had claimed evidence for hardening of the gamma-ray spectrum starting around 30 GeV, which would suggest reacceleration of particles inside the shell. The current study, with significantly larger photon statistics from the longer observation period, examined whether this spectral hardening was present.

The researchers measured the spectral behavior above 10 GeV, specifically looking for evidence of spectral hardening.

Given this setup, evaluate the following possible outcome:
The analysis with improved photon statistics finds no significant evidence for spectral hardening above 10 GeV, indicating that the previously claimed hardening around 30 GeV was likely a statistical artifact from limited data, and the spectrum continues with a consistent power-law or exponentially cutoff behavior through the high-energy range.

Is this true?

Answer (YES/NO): YES